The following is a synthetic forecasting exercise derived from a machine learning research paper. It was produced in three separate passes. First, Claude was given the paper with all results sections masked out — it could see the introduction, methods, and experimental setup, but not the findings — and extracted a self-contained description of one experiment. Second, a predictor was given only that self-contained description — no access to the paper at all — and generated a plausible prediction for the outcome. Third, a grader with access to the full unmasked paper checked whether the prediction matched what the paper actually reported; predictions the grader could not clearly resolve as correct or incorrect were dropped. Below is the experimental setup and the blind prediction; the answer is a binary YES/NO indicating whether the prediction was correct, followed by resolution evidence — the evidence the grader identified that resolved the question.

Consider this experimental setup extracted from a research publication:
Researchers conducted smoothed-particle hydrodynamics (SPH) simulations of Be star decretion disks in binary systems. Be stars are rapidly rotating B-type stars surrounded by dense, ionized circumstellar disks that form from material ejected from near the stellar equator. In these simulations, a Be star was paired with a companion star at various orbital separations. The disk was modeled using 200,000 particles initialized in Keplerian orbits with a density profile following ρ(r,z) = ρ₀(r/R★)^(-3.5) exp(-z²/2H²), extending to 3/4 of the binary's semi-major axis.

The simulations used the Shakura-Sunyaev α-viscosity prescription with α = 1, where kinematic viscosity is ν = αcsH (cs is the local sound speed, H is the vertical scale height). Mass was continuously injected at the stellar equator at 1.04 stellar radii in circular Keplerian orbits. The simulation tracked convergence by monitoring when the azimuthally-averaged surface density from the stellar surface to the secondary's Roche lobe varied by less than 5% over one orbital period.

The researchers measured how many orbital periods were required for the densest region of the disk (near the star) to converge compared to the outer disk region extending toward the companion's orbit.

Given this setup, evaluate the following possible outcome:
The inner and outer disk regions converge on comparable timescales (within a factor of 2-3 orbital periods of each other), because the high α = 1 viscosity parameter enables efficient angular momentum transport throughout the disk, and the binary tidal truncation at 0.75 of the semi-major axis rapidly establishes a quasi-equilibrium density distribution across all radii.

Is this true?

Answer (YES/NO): NO